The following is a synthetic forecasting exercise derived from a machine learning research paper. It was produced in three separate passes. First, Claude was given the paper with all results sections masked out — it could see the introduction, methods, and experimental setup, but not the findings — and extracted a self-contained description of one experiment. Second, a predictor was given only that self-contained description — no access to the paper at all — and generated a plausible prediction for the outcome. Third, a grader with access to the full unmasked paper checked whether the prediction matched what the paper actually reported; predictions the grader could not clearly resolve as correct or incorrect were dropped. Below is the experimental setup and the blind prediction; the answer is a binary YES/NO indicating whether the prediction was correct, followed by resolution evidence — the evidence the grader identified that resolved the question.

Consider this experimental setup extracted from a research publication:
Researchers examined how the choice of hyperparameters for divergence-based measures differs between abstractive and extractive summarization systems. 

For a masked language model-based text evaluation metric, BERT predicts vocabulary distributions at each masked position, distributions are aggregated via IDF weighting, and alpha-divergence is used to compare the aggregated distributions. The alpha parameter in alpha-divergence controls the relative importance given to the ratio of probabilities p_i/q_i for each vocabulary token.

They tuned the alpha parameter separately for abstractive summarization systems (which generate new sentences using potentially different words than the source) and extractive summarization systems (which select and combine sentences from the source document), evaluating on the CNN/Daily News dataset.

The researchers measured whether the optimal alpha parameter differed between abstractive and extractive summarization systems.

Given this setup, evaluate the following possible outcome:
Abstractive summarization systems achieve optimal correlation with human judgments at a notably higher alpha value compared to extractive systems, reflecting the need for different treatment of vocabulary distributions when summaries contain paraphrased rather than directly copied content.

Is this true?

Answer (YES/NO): NO